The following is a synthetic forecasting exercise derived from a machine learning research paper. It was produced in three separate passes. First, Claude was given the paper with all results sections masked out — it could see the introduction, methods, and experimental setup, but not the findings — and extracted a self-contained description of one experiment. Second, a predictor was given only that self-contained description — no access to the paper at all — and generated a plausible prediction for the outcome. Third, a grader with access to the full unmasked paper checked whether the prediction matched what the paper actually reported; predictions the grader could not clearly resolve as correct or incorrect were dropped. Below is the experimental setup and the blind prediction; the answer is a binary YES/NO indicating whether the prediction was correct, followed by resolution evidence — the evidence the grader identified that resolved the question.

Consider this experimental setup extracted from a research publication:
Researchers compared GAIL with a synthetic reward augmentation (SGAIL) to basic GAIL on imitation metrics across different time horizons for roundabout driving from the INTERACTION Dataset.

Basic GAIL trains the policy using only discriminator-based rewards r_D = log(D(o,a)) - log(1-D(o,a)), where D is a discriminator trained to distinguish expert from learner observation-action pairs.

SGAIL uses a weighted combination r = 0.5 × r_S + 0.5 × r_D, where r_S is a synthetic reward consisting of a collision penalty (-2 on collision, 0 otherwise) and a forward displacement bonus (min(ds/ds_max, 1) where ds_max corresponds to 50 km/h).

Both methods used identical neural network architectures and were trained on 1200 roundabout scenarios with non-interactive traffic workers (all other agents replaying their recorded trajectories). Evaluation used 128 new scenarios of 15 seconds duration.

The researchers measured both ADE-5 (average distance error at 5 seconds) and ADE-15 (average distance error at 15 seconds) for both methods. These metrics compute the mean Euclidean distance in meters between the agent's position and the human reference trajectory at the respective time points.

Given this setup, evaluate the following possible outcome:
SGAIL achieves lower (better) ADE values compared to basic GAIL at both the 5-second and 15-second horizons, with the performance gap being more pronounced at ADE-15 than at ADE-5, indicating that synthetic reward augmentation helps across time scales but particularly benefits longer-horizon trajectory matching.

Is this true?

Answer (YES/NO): NO